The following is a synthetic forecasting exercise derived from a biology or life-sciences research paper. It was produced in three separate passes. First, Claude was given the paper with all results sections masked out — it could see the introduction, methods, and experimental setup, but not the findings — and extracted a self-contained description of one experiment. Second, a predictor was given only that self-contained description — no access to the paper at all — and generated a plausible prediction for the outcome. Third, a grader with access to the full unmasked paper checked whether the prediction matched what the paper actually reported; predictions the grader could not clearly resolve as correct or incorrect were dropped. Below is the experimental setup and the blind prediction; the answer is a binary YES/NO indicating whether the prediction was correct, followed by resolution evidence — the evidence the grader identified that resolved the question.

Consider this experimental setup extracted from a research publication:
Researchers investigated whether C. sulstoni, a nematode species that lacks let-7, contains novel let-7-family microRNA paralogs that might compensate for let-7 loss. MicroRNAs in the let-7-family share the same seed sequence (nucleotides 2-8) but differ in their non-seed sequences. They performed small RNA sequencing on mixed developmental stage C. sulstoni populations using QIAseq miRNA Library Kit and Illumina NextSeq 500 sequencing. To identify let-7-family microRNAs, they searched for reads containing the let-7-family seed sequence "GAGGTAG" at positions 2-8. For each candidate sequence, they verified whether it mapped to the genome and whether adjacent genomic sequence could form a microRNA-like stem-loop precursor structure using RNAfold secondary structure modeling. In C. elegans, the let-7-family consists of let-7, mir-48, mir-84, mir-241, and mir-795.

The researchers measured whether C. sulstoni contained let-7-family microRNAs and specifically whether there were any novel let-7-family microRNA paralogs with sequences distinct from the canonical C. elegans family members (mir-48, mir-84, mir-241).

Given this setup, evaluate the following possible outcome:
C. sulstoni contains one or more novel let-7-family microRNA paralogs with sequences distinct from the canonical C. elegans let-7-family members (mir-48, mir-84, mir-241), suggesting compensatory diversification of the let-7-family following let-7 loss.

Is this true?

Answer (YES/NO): YES